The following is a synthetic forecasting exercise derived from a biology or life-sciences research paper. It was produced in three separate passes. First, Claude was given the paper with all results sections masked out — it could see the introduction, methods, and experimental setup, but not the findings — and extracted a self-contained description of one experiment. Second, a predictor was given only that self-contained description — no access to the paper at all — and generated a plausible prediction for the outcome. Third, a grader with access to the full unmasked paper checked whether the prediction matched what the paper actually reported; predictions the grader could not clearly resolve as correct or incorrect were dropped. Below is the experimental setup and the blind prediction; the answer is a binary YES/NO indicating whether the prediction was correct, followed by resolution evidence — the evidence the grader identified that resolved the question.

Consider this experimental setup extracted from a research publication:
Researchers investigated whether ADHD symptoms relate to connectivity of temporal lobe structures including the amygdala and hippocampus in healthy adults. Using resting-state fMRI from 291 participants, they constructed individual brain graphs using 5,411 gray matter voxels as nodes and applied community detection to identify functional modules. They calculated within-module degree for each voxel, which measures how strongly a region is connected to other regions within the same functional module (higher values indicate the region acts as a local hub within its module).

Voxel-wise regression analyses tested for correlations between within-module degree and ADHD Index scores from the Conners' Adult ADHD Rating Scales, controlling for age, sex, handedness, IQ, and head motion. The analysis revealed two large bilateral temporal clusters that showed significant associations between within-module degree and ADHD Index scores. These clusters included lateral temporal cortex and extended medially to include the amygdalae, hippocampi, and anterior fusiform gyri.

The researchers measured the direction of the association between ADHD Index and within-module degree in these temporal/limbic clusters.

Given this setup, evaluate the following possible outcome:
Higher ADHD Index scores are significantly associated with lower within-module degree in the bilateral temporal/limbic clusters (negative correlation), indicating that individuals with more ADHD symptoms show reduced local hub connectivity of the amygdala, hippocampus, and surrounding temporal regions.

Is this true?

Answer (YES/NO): NO